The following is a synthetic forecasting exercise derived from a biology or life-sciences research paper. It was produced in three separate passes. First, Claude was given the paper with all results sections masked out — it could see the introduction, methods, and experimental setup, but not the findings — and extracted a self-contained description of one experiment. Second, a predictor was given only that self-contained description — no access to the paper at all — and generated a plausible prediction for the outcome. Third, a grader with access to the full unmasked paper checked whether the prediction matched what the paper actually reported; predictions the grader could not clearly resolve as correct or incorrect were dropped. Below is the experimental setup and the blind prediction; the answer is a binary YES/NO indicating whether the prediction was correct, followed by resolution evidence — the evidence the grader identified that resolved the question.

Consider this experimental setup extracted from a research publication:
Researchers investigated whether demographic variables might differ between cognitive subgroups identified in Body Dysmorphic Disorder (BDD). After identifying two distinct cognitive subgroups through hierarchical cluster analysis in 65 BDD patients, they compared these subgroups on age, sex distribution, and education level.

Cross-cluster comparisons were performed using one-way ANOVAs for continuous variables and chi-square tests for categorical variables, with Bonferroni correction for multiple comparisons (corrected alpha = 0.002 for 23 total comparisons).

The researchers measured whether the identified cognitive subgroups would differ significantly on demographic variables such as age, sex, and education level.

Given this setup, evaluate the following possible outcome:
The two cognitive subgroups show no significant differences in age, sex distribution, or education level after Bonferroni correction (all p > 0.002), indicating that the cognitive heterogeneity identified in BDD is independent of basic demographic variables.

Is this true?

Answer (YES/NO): NO